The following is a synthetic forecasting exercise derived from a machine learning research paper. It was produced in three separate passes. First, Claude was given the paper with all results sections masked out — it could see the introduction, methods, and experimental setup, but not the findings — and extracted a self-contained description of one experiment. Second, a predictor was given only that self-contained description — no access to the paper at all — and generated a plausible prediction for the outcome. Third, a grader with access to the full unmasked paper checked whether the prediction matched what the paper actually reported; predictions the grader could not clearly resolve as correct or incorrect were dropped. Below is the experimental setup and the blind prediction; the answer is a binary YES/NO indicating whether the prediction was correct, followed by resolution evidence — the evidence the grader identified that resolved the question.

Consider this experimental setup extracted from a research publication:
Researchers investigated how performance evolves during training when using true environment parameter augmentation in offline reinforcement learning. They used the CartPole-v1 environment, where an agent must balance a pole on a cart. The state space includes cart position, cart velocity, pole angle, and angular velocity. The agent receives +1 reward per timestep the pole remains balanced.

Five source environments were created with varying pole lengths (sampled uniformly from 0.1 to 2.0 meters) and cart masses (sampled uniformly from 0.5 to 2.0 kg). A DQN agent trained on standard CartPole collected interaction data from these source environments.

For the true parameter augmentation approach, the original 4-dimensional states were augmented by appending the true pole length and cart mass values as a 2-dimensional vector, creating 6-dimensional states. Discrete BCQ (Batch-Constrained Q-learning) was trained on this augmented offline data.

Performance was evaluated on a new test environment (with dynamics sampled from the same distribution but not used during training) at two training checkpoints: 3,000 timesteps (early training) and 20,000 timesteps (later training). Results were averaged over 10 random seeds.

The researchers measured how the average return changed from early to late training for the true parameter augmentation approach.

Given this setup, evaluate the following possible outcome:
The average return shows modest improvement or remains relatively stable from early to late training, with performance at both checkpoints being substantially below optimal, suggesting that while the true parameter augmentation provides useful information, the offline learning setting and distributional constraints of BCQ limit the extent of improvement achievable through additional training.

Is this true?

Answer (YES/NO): NO